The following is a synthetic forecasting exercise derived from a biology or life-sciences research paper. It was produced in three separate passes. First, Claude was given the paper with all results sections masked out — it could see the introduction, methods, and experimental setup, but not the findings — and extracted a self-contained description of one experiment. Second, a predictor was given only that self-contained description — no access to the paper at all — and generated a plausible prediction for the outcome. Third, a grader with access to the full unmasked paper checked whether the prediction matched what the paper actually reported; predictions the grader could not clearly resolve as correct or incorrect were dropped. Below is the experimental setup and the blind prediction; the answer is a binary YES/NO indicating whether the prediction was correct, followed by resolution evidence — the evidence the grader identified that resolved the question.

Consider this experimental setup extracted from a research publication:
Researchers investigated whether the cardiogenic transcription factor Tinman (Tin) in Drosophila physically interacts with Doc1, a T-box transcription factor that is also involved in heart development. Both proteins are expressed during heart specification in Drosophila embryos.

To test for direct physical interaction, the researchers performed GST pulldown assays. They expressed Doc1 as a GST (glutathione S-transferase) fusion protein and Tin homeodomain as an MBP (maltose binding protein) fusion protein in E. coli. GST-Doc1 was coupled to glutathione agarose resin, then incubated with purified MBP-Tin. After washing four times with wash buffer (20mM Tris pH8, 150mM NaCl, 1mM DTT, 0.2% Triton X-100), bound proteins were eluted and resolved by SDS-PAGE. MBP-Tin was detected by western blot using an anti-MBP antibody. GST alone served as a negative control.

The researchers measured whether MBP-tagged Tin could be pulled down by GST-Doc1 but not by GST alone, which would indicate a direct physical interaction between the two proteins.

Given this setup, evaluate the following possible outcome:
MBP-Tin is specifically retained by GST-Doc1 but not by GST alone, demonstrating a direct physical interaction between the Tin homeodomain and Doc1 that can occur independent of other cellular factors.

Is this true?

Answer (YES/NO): YES